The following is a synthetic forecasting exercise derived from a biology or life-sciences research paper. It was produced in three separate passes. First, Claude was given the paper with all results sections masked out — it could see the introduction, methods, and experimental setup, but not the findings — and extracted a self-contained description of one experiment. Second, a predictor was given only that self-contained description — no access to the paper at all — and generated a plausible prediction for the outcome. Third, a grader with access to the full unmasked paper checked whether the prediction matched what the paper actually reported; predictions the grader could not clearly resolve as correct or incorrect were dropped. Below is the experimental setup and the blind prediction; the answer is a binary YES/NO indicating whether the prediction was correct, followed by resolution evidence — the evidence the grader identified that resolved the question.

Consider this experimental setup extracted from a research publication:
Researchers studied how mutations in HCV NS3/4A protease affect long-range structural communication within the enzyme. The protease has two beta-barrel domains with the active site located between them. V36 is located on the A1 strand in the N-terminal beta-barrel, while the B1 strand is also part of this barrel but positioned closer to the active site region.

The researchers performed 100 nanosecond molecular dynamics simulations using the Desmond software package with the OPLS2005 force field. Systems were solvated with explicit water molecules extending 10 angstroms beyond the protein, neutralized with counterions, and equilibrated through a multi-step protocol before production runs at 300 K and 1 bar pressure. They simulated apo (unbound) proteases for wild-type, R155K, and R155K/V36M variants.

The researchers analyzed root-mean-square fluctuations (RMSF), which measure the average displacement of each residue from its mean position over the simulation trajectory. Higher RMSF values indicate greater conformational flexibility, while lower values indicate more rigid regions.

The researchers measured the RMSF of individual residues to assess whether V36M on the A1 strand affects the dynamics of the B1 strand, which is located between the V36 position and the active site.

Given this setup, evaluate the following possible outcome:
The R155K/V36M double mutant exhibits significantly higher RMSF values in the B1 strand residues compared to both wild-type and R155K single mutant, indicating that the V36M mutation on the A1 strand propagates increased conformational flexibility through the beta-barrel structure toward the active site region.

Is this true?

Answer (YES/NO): NO